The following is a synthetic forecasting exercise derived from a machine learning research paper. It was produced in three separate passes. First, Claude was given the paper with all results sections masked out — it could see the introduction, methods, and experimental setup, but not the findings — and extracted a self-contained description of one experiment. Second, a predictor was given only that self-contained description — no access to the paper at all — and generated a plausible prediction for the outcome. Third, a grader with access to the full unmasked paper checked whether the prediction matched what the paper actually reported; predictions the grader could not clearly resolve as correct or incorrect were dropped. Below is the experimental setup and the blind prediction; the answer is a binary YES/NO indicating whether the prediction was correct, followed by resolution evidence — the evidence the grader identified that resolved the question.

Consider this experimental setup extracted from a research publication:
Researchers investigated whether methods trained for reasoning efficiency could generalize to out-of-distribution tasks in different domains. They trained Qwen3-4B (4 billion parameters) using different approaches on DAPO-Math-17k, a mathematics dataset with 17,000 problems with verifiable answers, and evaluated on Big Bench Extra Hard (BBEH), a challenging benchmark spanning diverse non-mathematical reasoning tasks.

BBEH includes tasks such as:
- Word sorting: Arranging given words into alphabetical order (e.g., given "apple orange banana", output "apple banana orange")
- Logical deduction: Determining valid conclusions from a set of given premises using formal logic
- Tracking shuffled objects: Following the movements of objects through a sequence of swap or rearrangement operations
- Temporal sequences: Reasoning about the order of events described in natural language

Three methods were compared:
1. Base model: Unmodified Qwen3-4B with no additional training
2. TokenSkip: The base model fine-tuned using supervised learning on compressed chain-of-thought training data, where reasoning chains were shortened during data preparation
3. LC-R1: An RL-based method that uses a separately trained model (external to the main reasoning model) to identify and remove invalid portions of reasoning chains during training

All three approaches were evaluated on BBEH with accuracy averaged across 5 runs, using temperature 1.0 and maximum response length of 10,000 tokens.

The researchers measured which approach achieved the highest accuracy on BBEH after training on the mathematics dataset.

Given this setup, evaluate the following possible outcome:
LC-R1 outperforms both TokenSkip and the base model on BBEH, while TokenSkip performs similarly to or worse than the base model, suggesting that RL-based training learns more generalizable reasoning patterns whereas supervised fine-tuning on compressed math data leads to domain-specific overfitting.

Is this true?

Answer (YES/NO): NO